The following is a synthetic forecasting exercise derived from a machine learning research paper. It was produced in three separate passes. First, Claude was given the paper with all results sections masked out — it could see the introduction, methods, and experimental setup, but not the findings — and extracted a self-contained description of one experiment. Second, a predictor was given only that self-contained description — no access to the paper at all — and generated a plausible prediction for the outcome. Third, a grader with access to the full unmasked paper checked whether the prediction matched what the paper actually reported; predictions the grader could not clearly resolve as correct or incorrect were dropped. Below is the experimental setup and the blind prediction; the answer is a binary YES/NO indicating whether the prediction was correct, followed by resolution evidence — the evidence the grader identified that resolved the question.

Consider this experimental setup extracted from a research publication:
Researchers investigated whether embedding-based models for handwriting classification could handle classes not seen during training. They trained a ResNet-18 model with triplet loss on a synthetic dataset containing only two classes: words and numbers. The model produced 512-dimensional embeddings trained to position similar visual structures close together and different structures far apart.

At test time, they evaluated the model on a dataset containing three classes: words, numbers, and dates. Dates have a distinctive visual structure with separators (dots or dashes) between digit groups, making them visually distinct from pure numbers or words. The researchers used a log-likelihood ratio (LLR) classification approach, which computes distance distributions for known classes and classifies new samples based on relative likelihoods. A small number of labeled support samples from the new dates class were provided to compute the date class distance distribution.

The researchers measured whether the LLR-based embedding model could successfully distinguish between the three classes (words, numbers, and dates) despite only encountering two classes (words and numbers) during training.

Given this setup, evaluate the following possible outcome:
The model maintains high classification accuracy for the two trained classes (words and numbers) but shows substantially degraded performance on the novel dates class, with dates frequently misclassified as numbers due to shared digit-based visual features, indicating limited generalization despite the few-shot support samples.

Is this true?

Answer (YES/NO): NO